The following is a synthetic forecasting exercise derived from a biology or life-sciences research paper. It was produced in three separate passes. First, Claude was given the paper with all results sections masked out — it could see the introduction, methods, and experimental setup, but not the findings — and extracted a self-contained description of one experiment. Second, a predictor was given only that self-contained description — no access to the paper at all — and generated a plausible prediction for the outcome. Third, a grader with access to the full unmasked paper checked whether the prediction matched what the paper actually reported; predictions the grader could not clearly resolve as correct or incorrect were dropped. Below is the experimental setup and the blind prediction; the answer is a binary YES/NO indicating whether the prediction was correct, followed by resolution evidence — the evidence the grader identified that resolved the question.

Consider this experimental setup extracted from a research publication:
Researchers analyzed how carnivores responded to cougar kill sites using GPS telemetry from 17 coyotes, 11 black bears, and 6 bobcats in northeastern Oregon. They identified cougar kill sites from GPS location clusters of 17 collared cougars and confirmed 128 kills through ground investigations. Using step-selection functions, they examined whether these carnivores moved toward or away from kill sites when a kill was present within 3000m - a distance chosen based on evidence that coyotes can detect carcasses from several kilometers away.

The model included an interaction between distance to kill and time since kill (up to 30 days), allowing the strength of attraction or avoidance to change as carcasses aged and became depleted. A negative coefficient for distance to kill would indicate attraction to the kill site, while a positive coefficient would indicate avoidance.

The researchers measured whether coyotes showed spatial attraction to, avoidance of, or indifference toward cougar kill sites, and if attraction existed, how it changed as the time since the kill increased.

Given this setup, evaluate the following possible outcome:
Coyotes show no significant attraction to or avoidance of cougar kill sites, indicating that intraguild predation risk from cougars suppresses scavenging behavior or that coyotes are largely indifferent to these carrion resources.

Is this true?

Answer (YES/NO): NO